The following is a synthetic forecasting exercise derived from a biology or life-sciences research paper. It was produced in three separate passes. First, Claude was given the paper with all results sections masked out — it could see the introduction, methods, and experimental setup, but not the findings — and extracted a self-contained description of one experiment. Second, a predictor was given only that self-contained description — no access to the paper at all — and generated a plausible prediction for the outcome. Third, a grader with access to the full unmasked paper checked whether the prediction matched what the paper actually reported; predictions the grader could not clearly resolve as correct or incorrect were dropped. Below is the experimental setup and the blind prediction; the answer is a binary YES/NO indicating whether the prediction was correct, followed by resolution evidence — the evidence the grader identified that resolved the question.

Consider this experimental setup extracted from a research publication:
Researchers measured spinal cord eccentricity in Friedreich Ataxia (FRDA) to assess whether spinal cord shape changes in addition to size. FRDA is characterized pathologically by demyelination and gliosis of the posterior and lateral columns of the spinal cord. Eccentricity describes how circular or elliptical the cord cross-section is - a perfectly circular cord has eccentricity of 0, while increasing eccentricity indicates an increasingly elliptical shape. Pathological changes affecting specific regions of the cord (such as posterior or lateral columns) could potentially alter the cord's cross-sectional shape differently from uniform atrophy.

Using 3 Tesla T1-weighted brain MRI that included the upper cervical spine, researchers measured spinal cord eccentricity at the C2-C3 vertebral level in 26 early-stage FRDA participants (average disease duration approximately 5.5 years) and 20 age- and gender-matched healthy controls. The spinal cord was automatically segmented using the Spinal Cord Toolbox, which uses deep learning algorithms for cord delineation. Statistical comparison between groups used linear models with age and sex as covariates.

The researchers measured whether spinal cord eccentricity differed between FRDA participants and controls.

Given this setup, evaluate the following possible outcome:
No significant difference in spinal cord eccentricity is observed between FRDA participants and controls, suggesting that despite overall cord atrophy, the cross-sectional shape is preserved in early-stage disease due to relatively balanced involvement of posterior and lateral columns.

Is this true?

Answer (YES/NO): NO